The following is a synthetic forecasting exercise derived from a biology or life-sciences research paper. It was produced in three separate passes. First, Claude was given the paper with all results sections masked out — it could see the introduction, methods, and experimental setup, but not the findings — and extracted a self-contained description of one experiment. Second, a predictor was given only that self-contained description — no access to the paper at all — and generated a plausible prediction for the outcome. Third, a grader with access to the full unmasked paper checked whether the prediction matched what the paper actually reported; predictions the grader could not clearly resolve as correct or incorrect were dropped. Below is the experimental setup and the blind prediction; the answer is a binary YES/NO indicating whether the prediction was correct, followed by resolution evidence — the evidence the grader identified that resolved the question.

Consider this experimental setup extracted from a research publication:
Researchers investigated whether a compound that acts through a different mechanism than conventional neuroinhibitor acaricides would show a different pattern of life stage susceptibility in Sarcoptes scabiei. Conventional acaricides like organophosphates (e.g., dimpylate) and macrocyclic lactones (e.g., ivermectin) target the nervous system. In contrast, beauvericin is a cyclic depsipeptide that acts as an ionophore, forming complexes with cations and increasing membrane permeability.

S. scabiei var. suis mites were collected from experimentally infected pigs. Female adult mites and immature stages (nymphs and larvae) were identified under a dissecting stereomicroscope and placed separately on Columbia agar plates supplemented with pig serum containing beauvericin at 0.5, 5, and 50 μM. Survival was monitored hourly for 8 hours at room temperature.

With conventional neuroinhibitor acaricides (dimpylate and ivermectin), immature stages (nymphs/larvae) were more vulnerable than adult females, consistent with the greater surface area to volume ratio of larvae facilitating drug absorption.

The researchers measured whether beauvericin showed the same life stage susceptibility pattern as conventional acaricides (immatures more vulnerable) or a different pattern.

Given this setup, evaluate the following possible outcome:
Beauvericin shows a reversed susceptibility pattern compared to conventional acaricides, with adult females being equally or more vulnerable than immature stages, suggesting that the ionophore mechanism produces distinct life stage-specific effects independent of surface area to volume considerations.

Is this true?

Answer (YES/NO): YES